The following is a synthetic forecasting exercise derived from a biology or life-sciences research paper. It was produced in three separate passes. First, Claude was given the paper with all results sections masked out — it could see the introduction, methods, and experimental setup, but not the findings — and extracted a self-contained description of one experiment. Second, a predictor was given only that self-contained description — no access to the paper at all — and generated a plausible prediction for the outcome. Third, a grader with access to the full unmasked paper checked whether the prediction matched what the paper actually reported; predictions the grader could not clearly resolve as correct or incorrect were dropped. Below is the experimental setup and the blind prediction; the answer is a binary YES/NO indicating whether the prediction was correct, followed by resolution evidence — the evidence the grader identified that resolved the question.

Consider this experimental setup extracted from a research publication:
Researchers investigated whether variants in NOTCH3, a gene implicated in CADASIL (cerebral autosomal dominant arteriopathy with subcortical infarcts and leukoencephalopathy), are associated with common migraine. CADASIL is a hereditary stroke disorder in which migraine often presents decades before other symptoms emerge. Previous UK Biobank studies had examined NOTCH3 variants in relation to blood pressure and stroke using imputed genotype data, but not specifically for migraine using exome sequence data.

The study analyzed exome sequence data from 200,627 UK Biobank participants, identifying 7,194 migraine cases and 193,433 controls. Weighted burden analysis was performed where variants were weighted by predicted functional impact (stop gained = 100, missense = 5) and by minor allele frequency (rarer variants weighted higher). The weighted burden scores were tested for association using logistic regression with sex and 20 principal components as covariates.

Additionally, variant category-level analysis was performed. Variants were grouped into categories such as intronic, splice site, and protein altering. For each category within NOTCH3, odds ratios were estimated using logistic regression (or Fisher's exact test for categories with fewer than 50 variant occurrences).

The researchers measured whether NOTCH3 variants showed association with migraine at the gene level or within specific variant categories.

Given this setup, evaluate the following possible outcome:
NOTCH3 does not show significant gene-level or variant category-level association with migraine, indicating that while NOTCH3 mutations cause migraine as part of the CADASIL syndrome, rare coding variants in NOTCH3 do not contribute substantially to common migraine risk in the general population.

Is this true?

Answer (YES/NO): YES